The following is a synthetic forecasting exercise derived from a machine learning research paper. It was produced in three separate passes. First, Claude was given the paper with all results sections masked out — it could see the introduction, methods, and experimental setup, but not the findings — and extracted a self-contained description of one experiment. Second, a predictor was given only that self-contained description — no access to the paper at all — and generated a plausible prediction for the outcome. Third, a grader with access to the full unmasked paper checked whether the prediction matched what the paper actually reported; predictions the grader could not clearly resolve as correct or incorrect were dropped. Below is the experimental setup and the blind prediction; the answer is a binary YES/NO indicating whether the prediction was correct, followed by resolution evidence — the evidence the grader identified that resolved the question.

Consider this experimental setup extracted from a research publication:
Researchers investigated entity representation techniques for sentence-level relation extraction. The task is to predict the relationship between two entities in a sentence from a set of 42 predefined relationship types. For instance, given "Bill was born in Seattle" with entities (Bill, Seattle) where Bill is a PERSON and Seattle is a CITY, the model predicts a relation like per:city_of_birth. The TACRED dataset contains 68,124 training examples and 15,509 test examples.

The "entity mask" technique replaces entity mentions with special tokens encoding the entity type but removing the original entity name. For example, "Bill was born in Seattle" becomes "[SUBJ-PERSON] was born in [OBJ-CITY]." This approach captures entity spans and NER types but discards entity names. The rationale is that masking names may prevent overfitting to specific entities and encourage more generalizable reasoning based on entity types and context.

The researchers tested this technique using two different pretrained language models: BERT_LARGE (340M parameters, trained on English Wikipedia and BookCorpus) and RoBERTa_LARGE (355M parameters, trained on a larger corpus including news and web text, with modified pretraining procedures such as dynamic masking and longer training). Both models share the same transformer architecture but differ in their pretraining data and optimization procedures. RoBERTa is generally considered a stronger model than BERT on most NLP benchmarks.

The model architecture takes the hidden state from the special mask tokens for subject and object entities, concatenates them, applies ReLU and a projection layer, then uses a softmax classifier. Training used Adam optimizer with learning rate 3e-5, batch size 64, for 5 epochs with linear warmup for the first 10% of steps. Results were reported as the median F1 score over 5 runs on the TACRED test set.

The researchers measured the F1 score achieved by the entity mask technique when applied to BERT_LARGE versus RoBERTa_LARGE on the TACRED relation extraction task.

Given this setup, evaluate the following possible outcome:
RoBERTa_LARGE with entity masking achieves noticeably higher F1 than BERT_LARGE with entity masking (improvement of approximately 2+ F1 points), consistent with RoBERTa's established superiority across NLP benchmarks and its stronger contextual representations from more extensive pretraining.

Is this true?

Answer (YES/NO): NO